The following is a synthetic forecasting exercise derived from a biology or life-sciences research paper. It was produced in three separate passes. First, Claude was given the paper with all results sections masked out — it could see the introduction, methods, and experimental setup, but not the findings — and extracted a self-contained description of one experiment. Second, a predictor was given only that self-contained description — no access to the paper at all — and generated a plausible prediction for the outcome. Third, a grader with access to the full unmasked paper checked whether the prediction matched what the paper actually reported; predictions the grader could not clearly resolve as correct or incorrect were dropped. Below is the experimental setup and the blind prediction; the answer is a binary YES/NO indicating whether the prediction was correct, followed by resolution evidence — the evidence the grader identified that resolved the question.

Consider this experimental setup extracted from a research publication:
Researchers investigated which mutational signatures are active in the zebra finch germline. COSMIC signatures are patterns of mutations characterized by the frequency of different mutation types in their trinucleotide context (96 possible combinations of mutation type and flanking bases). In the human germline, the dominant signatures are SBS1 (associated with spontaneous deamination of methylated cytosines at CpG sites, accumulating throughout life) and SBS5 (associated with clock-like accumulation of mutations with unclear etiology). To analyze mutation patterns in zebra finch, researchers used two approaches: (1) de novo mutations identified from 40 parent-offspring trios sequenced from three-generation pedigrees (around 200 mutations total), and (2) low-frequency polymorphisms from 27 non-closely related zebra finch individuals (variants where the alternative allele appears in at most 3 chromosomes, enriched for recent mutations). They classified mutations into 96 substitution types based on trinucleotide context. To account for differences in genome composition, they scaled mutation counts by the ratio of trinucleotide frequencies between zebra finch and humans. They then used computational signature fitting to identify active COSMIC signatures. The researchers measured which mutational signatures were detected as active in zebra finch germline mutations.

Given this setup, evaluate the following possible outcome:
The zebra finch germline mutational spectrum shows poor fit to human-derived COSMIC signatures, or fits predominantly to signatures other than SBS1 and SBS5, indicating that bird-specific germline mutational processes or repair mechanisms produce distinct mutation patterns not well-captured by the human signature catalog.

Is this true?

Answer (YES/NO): NO